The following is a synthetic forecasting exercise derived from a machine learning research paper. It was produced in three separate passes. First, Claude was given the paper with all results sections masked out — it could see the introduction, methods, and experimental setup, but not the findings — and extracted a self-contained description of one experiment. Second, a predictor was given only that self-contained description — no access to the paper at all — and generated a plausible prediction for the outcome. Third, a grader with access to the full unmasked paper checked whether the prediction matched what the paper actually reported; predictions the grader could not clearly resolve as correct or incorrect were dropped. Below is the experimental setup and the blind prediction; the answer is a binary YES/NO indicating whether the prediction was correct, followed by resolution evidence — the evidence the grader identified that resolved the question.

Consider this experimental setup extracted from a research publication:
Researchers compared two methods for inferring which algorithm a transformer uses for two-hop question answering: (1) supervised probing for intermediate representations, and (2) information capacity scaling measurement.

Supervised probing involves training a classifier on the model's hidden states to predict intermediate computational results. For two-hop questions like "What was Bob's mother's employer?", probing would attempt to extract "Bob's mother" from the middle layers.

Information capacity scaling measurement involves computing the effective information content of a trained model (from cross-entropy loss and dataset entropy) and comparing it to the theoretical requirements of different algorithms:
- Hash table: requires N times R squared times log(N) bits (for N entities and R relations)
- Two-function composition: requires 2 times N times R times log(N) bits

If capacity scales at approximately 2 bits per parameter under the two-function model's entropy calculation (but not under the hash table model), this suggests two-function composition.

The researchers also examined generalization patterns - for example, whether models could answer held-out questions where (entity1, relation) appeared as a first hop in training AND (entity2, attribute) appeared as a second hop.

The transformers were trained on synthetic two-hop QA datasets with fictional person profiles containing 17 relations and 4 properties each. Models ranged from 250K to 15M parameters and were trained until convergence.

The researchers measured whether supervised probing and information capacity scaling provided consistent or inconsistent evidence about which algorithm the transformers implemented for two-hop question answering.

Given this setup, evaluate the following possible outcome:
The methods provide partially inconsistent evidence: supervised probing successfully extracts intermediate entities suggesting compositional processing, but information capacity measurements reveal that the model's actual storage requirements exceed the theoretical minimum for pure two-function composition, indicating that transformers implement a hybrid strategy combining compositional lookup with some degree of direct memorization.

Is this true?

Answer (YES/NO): NO